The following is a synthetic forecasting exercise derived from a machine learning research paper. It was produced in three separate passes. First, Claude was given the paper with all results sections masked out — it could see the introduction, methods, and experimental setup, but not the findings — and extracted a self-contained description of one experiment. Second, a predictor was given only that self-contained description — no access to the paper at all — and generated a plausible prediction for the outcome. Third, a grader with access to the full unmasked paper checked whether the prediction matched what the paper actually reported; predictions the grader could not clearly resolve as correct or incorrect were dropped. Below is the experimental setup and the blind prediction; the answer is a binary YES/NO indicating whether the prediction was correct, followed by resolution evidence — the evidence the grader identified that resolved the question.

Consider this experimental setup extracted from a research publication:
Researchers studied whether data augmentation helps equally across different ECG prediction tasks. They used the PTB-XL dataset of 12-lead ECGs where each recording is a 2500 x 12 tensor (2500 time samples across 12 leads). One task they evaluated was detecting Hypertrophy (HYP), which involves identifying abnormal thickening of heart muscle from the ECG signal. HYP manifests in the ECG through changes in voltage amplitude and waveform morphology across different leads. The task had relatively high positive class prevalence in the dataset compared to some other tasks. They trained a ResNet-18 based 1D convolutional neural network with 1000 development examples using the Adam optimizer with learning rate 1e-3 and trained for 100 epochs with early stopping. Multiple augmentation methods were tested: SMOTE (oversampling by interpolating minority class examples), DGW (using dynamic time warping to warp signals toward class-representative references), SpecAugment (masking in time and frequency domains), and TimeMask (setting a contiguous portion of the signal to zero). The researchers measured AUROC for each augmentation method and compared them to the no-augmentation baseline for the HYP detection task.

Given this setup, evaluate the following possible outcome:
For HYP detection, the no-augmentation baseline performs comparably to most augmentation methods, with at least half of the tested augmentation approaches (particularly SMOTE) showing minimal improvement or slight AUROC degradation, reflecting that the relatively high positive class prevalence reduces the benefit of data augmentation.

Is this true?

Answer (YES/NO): NO